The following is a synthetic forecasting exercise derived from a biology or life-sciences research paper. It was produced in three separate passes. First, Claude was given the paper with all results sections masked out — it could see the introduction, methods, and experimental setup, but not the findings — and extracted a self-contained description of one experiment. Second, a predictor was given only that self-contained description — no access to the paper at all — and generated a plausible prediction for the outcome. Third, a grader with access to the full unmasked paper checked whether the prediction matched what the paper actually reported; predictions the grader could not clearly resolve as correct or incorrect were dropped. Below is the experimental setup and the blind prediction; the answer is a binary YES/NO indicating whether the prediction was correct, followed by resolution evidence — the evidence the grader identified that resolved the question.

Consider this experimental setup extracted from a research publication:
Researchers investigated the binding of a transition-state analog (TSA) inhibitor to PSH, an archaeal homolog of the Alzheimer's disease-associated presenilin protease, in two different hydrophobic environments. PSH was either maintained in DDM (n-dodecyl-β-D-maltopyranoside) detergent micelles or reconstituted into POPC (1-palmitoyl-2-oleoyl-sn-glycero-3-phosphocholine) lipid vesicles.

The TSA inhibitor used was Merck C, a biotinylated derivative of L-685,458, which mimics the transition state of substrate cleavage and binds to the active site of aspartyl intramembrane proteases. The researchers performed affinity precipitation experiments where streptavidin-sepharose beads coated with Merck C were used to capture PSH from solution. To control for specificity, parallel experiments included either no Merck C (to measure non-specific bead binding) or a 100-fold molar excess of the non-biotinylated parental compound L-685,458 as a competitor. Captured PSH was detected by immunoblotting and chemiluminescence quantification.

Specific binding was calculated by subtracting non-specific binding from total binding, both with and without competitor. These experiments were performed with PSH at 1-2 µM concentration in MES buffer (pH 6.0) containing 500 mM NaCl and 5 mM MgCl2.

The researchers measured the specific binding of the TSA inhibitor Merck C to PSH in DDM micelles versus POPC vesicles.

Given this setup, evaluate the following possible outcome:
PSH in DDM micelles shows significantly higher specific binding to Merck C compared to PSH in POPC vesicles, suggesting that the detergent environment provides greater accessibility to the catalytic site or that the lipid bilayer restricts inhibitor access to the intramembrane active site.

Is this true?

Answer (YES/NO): NO